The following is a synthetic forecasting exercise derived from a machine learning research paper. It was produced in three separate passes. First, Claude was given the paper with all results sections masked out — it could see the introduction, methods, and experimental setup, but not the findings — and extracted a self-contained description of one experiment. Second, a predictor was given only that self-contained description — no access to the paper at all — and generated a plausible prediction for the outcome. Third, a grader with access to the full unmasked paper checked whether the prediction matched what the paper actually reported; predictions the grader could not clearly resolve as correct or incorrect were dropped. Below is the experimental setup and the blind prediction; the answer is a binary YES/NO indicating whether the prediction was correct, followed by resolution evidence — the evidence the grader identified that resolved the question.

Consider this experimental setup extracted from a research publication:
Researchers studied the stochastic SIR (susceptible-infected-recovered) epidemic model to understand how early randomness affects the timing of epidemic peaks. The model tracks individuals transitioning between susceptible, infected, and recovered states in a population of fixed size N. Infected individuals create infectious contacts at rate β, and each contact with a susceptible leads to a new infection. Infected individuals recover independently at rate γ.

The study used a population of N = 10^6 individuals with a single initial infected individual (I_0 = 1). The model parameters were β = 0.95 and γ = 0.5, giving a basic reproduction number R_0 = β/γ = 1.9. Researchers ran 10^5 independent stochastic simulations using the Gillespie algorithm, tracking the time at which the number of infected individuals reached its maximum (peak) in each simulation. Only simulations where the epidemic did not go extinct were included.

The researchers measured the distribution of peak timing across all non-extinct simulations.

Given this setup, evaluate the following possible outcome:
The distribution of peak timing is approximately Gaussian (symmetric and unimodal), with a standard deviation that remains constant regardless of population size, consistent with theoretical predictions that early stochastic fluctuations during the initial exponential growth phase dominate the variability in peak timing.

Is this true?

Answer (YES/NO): NO